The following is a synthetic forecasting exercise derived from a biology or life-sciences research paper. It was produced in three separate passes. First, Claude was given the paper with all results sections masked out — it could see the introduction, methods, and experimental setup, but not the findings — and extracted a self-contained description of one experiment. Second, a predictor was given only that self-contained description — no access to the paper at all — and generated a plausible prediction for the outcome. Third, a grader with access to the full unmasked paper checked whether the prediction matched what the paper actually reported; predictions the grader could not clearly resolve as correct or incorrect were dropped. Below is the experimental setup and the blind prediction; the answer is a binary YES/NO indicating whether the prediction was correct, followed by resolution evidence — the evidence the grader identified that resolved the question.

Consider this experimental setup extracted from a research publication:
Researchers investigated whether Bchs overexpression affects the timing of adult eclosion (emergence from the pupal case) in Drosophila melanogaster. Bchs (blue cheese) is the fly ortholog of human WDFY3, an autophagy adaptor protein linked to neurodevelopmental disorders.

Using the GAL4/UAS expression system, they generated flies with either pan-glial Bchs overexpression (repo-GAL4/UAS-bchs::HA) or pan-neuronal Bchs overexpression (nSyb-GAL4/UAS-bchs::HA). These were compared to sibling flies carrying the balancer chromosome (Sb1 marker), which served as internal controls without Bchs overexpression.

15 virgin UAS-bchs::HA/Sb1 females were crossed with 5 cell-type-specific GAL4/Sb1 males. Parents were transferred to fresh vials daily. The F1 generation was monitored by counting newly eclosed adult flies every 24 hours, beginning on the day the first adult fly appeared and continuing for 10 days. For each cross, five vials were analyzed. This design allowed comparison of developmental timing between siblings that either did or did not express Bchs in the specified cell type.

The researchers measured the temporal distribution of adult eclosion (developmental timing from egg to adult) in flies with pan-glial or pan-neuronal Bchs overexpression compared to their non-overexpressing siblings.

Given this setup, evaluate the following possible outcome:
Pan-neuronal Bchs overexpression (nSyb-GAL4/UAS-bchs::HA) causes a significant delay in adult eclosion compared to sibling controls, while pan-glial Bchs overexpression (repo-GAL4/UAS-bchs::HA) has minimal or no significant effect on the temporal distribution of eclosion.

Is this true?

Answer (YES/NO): NO